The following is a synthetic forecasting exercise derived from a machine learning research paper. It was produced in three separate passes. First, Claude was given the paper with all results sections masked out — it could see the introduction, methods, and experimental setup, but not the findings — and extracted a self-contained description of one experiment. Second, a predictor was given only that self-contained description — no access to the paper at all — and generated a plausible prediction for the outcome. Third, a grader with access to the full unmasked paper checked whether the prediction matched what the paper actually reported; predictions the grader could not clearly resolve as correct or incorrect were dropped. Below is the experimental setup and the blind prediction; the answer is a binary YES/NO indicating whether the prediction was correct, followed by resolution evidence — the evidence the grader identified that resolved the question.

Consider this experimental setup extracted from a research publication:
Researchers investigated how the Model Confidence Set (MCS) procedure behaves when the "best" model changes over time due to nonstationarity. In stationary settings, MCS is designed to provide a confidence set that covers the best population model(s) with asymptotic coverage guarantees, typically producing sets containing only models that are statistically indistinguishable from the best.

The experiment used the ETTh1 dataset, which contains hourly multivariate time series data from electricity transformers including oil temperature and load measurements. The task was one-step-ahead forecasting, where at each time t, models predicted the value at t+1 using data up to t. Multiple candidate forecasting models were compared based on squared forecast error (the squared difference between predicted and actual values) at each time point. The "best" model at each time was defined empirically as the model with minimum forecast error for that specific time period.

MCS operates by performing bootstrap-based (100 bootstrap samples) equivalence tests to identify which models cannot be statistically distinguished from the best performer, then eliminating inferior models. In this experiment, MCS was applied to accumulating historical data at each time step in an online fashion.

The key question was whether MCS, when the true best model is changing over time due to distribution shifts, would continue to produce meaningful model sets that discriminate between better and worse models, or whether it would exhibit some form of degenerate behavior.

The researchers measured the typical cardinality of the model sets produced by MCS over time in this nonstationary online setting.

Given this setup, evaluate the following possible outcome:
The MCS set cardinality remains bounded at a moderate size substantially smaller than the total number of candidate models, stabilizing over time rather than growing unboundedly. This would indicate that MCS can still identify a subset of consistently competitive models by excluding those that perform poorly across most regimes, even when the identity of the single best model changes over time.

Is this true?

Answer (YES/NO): NO